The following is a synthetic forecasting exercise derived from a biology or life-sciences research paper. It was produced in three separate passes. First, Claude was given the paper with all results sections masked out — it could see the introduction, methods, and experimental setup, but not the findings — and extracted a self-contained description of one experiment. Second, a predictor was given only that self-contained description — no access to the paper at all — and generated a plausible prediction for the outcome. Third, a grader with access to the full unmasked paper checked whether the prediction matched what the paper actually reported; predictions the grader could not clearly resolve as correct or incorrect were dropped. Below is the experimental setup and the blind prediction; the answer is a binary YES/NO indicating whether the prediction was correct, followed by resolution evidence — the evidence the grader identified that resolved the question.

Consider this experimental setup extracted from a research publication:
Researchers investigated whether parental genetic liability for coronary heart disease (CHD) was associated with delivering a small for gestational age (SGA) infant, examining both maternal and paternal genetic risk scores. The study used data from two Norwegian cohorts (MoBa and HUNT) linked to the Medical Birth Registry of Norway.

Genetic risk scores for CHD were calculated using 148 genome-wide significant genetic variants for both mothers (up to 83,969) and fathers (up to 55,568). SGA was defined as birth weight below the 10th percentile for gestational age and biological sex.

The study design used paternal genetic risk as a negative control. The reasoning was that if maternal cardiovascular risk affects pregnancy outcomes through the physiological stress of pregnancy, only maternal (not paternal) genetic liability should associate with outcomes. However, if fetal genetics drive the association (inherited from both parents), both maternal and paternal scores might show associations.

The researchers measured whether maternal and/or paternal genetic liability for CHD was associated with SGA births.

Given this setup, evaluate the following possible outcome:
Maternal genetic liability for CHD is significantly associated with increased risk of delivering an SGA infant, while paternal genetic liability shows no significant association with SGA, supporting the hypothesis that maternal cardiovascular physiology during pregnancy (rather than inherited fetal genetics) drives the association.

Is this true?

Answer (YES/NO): YES